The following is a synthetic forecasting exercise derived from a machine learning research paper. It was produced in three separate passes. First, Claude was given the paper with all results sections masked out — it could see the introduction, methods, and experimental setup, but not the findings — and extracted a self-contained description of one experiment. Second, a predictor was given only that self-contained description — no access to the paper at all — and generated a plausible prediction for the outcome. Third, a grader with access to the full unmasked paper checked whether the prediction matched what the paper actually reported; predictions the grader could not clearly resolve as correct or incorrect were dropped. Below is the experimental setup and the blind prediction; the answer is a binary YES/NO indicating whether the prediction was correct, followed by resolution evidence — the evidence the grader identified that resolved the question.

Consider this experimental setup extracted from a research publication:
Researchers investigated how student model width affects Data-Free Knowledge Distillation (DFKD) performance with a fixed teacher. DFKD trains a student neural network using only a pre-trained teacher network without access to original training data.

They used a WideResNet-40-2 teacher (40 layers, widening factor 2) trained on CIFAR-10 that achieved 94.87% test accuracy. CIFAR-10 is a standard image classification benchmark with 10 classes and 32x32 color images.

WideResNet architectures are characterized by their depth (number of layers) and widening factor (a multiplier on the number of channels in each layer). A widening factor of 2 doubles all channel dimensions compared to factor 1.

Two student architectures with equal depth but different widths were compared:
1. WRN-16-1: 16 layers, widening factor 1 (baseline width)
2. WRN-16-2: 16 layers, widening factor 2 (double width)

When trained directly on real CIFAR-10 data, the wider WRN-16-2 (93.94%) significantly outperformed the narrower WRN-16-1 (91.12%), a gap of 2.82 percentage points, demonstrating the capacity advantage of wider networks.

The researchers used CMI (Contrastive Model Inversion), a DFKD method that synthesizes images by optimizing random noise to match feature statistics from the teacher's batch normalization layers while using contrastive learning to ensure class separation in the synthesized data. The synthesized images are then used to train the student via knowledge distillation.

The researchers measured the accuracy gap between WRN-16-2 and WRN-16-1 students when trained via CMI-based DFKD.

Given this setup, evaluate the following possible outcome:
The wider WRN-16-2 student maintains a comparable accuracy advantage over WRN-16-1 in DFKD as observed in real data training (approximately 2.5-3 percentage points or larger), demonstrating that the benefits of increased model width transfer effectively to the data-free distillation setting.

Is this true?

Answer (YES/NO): YES